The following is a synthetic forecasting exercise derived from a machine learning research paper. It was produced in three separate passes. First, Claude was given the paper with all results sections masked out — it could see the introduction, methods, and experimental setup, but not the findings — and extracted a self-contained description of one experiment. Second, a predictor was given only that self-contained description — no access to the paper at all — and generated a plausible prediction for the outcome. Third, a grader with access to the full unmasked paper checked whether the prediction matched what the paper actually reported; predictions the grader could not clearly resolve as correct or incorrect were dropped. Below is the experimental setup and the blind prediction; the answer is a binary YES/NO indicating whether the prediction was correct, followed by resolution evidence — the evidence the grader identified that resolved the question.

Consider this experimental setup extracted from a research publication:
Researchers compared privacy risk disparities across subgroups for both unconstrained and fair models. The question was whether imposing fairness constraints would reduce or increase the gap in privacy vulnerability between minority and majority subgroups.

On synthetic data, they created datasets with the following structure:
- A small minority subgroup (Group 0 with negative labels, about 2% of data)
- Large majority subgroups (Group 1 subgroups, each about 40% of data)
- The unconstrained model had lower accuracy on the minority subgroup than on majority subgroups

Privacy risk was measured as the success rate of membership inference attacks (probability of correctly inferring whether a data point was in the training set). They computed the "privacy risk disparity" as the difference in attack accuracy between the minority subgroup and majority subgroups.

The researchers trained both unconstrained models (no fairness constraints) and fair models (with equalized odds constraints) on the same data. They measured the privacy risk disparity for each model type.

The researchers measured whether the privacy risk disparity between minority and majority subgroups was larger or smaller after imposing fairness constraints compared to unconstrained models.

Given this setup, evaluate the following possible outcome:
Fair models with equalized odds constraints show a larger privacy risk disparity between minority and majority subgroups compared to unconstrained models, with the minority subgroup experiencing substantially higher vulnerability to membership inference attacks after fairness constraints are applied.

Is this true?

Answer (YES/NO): YES